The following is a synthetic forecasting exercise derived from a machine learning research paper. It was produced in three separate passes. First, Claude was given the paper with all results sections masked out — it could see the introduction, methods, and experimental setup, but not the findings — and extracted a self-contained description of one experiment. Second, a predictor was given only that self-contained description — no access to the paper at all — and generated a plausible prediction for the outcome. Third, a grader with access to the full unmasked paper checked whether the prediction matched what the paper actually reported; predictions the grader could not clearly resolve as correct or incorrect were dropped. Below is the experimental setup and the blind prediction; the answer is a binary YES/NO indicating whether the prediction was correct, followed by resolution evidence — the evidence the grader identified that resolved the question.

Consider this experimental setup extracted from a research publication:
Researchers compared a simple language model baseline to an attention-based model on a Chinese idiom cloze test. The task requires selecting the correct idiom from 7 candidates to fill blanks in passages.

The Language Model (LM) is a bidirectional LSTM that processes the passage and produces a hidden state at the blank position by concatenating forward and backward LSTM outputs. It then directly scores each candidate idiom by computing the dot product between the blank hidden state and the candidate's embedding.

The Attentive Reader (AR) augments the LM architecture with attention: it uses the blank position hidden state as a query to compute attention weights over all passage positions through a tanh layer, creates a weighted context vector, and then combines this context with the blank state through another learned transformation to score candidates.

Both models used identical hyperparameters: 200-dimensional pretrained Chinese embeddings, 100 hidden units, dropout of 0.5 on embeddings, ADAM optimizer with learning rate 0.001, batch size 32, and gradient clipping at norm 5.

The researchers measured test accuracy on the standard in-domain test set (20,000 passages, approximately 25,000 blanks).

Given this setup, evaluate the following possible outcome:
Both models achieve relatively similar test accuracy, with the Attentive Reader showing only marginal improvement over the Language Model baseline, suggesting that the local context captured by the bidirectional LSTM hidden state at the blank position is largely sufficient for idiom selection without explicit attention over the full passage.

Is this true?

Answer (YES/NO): NO